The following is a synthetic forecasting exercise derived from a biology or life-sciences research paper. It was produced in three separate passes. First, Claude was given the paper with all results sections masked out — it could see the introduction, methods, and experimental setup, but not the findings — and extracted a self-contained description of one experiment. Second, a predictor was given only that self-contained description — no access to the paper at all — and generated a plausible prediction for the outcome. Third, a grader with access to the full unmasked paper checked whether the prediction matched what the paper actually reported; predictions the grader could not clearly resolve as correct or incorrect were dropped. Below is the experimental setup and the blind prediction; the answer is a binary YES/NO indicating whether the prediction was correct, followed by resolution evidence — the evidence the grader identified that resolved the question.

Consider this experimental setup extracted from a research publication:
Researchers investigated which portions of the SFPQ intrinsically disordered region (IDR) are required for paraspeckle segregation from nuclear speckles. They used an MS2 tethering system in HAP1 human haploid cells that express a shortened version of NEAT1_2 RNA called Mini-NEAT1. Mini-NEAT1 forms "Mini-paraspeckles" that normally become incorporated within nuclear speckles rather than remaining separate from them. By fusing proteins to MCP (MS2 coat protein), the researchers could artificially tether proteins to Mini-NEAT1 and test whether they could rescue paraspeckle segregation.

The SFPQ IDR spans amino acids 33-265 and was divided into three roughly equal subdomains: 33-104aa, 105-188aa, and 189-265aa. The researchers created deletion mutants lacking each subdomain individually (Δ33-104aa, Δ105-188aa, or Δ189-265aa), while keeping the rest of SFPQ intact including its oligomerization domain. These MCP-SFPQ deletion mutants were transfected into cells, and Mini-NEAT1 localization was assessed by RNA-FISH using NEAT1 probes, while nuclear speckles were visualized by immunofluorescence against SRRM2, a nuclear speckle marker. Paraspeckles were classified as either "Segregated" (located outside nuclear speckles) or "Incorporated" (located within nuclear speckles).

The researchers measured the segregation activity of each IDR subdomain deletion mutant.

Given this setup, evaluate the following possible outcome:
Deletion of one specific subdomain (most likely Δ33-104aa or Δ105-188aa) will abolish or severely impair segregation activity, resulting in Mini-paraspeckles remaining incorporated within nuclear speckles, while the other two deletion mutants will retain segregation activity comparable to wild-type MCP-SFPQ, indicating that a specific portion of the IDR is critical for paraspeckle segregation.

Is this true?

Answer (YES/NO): NO